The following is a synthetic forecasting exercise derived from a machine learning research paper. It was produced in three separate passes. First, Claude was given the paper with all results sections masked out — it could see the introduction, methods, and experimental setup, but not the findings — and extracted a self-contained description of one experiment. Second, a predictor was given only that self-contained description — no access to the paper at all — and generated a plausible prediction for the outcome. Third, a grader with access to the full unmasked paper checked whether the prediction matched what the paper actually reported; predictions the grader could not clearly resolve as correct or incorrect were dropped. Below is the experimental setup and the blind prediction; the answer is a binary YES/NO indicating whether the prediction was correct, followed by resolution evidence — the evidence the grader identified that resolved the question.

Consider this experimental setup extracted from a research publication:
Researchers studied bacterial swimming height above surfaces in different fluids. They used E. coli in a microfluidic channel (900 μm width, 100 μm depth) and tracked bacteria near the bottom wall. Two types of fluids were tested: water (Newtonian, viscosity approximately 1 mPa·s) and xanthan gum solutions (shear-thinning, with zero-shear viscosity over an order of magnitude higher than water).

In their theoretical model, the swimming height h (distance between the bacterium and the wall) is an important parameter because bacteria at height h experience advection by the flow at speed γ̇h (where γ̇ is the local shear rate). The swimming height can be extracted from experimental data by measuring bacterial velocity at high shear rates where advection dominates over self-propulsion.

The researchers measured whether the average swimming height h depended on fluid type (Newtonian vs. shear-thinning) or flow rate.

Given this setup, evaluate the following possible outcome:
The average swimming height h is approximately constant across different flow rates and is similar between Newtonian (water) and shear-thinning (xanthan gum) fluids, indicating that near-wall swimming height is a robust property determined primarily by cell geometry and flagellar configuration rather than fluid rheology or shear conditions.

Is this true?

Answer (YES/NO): YES